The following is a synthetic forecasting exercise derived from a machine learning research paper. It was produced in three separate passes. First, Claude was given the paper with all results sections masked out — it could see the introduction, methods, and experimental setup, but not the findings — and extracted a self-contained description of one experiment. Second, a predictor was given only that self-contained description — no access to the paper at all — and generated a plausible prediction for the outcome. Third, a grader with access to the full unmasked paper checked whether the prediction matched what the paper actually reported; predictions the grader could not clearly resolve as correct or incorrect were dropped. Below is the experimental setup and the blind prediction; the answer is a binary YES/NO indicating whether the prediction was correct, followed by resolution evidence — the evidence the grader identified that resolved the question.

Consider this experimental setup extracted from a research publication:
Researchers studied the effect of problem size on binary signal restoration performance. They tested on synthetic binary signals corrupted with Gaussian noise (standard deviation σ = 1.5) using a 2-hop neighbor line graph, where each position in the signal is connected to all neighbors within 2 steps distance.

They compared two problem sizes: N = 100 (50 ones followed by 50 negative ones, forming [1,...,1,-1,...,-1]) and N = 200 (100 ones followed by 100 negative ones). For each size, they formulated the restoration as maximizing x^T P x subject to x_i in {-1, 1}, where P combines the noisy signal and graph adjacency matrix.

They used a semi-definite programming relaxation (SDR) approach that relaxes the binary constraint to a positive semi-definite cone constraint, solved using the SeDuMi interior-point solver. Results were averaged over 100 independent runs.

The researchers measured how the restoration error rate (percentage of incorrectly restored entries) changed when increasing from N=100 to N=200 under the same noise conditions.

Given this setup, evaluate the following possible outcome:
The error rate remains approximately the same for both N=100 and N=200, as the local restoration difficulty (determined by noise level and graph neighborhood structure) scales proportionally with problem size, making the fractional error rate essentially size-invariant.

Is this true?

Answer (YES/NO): NO